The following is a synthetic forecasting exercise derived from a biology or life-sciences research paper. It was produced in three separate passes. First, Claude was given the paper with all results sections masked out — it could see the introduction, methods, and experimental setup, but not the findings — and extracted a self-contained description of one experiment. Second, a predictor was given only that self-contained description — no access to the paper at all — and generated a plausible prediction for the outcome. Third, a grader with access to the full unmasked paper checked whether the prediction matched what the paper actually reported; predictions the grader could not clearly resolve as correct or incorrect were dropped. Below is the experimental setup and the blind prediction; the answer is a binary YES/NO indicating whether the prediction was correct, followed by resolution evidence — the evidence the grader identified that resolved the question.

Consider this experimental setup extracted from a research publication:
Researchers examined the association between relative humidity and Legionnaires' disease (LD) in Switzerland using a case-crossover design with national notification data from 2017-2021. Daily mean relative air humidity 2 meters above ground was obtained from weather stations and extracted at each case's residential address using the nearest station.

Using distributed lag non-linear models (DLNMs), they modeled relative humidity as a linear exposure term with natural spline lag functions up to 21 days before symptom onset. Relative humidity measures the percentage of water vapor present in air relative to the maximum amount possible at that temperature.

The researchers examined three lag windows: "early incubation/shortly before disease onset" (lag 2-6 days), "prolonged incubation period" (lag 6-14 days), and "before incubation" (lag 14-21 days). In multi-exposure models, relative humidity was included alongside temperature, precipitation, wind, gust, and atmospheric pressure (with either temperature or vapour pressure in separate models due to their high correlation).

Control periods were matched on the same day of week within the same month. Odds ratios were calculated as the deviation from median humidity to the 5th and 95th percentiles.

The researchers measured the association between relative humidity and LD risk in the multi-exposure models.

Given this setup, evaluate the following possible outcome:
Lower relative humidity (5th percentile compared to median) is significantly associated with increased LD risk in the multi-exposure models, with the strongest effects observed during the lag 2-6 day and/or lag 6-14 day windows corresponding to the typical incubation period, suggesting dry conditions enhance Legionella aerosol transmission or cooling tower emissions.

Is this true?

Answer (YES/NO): NO